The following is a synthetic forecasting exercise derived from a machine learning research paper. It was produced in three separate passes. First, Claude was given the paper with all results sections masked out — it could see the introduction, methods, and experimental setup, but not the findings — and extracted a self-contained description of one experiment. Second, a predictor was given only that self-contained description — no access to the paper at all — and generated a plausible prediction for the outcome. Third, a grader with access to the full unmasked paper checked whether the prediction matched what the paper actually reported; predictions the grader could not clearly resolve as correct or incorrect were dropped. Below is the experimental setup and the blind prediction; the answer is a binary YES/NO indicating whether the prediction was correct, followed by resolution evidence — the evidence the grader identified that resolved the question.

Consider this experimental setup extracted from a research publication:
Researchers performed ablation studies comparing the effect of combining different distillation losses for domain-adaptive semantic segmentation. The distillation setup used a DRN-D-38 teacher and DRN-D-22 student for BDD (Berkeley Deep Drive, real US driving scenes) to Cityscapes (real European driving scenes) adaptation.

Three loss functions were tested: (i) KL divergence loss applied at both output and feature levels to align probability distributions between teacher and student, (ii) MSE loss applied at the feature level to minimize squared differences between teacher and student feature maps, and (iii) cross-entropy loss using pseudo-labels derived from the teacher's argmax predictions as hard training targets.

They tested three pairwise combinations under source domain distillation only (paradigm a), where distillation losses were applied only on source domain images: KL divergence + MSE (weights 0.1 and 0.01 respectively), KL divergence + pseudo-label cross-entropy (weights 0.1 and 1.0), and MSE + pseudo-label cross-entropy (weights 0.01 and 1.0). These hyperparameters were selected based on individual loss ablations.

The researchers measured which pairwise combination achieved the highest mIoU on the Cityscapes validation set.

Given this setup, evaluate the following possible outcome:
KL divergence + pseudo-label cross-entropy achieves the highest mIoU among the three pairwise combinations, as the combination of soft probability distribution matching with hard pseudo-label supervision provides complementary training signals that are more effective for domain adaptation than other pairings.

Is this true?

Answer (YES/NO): NO